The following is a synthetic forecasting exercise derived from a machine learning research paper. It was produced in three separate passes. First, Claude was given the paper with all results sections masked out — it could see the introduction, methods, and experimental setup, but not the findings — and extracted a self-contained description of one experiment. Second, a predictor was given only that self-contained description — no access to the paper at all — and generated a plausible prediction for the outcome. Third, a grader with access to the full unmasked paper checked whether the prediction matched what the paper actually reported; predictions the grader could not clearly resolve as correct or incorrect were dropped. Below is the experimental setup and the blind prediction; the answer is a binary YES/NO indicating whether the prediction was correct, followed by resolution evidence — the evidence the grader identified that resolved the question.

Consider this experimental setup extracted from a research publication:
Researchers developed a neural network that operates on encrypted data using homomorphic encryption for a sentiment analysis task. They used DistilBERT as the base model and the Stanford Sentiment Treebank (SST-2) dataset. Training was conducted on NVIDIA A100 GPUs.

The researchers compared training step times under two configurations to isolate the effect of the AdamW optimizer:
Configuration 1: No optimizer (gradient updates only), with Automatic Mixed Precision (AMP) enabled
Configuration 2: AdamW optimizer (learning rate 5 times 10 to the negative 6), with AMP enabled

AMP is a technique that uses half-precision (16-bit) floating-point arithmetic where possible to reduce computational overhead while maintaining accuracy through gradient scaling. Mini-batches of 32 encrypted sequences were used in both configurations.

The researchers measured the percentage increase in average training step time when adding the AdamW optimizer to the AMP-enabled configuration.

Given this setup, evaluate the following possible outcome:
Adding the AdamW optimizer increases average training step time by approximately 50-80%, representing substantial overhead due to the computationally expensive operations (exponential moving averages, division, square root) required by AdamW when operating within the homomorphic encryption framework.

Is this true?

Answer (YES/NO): NO